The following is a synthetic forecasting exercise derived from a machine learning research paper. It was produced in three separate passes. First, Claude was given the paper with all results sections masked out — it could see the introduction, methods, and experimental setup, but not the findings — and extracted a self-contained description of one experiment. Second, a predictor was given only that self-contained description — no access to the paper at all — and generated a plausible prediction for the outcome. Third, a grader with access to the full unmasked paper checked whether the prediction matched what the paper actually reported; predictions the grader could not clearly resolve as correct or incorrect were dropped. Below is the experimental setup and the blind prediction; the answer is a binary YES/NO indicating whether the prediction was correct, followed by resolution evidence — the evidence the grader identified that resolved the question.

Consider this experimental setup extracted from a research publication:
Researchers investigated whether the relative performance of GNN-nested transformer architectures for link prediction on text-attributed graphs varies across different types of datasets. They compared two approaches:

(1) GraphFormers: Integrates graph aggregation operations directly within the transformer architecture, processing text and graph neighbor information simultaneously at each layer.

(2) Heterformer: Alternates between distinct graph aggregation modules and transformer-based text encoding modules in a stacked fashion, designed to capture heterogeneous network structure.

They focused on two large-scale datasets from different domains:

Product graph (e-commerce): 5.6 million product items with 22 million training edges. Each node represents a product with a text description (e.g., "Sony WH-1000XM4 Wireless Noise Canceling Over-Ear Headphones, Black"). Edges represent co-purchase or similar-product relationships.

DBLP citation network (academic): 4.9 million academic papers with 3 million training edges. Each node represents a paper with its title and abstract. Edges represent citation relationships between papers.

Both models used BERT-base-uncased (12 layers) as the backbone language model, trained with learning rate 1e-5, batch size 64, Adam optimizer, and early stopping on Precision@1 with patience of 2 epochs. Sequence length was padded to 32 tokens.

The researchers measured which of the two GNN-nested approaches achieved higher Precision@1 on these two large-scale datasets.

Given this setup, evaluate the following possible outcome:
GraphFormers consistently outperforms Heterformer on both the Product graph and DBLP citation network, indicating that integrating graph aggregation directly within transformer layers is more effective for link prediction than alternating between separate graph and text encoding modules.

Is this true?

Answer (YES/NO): NO